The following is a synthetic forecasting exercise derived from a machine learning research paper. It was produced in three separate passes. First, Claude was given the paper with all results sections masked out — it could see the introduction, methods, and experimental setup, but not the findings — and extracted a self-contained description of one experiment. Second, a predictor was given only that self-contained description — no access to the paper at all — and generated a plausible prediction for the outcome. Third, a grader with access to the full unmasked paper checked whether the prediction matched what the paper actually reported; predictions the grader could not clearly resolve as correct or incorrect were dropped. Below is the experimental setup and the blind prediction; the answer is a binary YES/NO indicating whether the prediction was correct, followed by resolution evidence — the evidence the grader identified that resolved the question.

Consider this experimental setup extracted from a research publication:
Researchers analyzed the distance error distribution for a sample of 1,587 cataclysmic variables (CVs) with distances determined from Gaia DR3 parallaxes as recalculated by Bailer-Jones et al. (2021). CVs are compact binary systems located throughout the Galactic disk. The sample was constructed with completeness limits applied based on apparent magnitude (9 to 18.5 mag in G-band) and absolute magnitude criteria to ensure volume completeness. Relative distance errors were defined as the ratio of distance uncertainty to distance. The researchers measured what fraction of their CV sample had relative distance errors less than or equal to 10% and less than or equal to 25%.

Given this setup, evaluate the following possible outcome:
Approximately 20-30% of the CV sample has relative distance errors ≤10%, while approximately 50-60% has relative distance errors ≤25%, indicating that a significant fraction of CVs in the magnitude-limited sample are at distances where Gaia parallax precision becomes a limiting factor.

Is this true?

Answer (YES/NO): NO